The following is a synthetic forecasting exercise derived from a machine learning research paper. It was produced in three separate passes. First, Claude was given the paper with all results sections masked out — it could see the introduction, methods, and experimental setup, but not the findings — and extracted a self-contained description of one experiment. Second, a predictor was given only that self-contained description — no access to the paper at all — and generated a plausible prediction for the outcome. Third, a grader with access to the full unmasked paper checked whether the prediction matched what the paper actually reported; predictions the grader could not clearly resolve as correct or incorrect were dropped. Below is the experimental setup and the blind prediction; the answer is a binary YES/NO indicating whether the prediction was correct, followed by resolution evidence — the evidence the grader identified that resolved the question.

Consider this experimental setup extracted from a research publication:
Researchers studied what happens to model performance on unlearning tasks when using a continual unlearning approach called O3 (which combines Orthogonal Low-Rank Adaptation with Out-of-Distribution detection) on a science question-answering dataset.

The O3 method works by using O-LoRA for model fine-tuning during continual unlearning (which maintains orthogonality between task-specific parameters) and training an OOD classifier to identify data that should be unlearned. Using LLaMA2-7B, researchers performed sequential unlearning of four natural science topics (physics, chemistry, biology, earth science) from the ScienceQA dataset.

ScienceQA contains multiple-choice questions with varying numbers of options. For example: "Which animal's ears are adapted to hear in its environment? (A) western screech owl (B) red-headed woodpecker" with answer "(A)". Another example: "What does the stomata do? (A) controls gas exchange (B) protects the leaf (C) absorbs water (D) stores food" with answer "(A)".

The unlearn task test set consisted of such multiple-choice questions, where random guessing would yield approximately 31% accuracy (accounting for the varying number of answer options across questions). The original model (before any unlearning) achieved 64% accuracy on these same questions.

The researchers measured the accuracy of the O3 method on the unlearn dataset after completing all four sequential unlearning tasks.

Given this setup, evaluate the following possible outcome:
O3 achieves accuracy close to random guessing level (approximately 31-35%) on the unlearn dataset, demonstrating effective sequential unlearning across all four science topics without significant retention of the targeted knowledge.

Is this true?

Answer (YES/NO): NO